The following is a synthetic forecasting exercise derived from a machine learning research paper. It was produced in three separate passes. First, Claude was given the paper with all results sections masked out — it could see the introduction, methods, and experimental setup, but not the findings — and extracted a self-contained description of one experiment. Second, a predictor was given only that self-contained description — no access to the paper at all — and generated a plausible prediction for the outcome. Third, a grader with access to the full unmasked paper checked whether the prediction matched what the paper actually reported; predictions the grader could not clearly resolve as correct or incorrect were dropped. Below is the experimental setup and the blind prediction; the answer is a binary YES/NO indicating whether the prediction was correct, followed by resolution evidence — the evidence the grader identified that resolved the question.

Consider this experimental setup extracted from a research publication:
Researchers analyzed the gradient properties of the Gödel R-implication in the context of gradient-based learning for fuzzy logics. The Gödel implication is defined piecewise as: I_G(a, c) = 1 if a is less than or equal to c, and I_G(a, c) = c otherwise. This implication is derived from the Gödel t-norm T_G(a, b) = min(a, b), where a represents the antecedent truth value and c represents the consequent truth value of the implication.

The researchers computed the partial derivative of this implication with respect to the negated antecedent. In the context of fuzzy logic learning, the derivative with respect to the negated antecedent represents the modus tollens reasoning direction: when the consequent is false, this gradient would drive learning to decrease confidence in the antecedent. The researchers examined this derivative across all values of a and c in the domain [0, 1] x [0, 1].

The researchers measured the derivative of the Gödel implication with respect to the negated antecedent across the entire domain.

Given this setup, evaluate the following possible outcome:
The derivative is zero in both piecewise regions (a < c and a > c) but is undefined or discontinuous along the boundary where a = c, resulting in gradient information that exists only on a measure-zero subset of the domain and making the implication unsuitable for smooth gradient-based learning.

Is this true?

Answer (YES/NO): NO